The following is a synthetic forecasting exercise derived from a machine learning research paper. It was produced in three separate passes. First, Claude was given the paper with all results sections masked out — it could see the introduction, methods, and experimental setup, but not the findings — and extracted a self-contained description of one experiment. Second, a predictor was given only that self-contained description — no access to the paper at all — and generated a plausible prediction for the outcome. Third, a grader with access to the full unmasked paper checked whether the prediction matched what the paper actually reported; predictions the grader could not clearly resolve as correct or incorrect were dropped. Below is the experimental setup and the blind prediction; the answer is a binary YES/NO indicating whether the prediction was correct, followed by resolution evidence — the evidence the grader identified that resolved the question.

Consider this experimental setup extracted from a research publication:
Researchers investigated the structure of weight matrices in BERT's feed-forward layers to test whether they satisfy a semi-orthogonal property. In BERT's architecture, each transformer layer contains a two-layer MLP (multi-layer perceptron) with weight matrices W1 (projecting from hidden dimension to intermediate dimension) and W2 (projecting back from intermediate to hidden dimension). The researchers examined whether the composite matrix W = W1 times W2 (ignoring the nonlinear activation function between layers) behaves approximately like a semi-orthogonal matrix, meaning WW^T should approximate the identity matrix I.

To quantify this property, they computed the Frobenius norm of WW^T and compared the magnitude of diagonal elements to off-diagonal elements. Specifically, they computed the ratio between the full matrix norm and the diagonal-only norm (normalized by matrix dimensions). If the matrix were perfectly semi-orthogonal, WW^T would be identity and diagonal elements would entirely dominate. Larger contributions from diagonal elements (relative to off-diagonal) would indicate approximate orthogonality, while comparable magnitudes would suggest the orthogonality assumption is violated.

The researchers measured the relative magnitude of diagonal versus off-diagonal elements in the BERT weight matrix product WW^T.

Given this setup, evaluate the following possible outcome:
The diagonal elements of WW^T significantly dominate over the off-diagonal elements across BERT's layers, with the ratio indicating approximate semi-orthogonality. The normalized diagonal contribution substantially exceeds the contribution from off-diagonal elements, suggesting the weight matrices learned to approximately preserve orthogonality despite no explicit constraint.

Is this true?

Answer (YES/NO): YES